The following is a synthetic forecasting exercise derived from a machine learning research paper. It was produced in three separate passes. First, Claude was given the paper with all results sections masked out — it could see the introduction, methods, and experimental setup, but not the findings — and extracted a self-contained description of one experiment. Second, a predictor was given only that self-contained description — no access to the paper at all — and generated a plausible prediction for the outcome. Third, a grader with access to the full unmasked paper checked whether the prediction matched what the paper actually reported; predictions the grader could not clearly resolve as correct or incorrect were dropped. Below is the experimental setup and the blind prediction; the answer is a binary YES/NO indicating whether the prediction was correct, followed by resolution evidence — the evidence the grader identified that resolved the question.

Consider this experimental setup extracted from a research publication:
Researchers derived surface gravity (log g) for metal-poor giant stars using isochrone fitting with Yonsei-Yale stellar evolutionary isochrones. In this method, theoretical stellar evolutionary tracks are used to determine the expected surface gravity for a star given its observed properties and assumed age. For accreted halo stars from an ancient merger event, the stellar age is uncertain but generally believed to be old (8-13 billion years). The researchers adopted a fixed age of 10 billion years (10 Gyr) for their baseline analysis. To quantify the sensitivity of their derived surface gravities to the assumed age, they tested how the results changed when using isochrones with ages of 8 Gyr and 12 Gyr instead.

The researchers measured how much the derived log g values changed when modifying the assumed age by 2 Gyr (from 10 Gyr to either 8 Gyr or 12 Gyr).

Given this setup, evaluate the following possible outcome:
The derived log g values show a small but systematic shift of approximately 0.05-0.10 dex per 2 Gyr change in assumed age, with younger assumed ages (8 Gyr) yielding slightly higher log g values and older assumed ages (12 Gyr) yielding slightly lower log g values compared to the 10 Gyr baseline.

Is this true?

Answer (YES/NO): NO